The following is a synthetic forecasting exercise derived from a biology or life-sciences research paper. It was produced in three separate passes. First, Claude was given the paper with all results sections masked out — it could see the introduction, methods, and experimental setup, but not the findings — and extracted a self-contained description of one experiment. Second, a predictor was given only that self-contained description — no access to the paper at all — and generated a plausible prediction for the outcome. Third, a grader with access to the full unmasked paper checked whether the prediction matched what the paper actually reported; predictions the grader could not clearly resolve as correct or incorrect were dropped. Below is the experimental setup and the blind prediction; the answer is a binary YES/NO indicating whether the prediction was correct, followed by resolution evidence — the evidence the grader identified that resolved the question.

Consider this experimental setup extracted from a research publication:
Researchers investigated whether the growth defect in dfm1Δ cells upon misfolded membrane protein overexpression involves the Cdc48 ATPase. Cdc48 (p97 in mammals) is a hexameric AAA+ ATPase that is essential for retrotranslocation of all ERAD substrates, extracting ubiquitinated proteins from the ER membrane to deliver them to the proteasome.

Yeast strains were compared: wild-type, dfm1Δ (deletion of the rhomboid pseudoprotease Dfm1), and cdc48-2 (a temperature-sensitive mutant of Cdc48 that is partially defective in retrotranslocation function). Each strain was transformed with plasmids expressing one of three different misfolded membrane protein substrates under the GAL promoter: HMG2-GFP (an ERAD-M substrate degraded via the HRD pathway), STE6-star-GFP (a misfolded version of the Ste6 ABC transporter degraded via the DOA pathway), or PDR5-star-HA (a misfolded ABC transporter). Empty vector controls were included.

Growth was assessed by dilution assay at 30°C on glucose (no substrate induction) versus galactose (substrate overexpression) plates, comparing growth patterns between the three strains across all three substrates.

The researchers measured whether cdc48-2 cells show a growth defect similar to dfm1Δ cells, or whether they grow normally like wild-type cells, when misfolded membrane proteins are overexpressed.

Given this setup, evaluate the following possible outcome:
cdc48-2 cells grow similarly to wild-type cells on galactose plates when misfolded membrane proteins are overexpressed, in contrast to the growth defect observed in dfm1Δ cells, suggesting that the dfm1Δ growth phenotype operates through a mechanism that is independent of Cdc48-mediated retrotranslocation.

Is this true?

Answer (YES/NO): NO